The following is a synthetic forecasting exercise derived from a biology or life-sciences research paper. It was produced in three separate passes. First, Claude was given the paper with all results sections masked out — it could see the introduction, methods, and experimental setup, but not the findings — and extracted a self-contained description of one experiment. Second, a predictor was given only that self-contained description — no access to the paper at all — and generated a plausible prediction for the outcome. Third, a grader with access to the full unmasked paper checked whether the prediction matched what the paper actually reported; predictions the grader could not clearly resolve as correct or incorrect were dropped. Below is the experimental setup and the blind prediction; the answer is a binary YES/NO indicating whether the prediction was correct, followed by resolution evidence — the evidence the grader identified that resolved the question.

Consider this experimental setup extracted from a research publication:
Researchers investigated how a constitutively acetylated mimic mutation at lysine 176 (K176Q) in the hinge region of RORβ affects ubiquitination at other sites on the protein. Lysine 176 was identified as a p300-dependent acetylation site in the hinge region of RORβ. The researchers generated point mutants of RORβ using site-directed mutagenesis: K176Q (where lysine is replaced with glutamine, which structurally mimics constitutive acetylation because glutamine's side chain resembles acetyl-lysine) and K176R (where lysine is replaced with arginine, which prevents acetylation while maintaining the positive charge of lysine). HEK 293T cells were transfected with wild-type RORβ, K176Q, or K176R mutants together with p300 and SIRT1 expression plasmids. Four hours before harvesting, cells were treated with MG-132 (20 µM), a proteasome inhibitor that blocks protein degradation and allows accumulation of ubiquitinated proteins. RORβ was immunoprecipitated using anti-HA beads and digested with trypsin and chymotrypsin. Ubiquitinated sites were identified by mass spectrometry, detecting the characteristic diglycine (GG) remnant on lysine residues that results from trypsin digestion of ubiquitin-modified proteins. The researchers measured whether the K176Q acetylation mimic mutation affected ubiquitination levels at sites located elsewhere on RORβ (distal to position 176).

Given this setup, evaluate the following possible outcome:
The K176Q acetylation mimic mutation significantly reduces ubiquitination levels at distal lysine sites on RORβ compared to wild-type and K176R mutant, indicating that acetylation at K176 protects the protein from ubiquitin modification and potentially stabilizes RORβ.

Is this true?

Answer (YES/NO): YES